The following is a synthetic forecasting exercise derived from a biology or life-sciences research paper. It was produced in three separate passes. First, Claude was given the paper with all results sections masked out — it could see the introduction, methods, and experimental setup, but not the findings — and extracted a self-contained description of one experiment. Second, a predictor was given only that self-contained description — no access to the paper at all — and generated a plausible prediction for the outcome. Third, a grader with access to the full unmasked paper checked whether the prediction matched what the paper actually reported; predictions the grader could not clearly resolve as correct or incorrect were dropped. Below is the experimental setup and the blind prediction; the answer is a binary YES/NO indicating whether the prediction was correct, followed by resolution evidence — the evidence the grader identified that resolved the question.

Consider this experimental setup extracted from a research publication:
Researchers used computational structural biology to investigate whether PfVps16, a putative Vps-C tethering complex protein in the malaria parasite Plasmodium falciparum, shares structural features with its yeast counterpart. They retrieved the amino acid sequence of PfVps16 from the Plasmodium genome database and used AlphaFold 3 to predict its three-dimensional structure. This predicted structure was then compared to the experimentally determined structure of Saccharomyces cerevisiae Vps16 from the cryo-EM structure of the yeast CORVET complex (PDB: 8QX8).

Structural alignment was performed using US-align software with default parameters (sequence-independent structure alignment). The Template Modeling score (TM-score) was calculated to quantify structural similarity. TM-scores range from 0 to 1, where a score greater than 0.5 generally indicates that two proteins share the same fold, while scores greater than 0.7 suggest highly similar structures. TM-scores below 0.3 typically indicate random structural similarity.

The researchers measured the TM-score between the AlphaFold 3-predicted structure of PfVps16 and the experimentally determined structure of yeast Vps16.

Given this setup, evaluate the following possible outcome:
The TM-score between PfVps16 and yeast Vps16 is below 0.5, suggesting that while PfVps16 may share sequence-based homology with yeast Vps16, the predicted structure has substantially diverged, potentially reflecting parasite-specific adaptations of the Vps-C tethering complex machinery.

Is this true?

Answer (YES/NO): NO